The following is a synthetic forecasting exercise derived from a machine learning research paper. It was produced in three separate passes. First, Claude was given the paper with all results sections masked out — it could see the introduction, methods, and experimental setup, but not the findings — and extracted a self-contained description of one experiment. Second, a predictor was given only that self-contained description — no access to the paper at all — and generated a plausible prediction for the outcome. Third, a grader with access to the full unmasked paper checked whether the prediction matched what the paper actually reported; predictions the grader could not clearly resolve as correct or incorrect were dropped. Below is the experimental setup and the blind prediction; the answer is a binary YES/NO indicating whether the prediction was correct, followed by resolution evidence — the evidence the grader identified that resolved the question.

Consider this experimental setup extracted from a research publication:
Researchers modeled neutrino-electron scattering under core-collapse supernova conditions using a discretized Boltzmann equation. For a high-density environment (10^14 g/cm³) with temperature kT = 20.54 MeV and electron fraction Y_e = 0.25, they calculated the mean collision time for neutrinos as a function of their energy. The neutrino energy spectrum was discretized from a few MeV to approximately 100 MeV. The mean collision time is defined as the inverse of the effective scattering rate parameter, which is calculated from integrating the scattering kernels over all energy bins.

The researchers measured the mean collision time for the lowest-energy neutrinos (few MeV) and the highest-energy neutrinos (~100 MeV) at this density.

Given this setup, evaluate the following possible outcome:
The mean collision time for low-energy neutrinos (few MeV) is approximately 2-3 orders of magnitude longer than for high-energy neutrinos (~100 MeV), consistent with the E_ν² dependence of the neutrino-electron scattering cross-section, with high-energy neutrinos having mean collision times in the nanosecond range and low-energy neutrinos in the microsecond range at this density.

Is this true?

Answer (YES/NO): NO